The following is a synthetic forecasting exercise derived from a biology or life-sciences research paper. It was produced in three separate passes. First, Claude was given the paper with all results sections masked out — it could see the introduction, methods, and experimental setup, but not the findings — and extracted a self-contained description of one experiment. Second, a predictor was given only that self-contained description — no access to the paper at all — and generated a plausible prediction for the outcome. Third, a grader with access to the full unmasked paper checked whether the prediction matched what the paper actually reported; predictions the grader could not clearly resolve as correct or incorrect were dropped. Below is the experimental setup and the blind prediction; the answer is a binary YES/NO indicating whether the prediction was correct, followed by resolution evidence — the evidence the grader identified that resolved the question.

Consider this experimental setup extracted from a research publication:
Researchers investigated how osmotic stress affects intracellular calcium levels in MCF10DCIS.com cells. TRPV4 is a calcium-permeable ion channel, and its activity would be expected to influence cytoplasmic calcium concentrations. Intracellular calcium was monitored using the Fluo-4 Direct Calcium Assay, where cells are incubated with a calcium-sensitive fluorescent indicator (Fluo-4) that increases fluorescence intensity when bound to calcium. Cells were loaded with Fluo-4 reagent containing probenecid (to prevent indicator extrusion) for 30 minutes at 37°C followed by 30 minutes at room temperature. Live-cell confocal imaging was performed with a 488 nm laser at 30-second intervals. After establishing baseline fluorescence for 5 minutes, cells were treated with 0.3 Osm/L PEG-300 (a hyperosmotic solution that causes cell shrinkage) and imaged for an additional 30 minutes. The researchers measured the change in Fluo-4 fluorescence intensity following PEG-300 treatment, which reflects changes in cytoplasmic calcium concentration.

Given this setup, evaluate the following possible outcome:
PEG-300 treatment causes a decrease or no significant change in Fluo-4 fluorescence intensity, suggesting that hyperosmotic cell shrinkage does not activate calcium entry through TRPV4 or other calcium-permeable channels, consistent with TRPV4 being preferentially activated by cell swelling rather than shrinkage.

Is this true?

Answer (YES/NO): NO